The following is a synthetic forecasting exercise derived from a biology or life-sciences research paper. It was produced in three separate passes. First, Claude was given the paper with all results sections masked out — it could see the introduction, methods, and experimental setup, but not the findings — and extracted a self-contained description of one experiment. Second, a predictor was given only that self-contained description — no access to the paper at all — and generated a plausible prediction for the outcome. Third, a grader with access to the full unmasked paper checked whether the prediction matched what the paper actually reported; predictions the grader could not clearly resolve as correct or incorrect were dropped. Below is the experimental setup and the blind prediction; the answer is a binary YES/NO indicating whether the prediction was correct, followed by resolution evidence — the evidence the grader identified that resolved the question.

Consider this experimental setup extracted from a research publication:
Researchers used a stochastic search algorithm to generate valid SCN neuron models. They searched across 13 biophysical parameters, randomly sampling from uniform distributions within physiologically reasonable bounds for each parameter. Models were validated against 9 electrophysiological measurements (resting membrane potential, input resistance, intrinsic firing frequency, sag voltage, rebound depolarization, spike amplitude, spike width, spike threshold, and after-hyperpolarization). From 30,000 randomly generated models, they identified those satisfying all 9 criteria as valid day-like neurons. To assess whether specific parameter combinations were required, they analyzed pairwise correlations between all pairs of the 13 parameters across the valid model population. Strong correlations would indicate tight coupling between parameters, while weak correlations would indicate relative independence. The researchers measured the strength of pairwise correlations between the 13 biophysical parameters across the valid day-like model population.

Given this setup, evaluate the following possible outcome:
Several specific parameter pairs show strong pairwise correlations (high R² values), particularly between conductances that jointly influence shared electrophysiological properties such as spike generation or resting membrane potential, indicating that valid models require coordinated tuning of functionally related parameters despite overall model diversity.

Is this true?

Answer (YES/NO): NO